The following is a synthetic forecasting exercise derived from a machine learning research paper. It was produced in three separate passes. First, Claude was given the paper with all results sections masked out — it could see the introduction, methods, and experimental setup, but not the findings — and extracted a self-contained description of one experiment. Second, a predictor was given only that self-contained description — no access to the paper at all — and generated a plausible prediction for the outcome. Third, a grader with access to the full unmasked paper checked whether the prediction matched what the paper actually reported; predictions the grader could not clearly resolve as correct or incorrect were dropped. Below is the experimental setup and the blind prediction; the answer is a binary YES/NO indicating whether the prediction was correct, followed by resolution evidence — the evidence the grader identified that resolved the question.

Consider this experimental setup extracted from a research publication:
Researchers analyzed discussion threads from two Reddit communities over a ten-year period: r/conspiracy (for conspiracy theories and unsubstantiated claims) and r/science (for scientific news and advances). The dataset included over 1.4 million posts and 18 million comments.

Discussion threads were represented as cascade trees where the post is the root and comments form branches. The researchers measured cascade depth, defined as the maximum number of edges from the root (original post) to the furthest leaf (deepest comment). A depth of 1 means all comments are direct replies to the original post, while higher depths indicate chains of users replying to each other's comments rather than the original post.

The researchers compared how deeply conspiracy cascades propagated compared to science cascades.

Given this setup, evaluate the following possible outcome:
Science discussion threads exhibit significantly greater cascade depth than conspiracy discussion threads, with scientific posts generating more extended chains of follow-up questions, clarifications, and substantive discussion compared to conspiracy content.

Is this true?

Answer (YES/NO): NO